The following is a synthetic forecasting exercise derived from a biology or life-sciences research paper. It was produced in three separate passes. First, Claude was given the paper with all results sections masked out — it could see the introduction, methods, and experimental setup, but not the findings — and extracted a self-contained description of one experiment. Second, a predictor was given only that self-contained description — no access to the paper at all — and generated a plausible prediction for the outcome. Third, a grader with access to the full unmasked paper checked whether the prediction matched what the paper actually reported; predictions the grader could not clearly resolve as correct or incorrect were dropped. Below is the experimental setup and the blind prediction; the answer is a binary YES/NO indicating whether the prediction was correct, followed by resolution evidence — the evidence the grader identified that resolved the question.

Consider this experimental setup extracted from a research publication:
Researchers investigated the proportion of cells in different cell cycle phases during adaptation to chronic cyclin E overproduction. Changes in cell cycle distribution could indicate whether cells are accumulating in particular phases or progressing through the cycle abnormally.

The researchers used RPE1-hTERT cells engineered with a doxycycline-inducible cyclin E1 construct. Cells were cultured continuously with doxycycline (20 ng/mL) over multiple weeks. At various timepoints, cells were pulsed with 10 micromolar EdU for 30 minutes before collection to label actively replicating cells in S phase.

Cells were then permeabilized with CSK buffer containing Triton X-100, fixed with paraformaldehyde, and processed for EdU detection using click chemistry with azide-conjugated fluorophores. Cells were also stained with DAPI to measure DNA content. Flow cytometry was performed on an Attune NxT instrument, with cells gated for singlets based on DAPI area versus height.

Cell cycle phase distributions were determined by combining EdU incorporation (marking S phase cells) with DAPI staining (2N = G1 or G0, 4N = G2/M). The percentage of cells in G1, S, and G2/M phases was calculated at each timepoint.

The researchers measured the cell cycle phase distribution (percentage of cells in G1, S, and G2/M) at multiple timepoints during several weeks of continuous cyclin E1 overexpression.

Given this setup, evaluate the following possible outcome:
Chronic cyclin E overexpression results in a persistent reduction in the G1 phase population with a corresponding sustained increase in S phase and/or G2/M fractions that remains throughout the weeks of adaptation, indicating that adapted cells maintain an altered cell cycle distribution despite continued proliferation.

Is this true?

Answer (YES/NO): NO